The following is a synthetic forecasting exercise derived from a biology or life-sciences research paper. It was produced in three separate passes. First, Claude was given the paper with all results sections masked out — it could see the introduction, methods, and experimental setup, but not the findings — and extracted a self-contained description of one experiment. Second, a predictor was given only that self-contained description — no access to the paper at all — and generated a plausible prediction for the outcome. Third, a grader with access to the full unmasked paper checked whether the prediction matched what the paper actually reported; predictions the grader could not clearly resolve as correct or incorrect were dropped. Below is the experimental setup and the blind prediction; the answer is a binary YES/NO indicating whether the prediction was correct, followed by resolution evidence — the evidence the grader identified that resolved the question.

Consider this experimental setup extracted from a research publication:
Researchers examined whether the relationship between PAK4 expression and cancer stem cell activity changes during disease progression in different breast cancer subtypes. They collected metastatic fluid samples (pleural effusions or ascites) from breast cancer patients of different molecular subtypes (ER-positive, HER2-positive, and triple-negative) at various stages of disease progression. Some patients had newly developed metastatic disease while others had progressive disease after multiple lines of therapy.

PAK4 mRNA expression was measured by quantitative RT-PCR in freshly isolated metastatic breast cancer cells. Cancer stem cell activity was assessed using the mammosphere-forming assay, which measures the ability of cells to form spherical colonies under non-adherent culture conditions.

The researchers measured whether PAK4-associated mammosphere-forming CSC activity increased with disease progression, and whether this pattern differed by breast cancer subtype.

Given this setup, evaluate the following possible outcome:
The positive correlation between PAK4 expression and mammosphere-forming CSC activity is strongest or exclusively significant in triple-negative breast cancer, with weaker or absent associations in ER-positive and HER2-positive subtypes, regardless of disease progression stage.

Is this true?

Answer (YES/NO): NO